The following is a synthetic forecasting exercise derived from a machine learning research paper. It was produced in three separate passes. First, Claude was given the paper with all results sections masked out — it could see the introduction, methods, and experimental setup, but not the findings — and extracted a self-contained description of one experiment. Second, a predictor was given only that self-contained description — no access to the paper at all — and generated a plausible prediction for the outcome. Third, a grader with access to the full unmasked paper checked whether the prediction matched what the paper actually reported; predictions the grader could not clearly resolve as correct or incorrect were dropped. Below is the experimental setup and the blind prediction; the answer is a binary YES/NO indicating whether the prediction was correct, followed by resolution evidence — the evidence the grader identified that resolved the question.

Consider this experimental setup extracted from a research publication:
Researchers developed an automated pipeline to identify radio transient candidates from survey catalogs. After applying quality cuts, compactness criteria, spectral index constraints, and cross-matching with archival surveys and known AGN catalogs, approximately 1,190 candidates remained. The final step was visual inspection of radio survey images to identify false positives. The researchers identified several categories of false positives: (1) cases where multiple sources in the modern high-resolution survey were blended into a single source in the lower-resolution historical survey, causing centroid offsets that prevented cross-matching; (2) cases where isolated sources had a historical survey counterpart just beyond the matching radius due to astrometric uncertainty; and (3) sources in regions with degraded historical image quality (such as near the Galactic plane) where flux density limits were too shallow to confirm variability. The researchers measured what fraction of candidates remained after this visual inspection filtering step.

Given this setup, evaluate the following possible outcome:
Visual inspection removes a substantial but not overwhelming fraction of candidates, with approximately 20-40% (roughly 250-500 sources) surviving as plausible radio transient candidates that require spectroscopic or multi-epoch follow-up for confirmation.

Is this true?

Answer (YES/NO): NO